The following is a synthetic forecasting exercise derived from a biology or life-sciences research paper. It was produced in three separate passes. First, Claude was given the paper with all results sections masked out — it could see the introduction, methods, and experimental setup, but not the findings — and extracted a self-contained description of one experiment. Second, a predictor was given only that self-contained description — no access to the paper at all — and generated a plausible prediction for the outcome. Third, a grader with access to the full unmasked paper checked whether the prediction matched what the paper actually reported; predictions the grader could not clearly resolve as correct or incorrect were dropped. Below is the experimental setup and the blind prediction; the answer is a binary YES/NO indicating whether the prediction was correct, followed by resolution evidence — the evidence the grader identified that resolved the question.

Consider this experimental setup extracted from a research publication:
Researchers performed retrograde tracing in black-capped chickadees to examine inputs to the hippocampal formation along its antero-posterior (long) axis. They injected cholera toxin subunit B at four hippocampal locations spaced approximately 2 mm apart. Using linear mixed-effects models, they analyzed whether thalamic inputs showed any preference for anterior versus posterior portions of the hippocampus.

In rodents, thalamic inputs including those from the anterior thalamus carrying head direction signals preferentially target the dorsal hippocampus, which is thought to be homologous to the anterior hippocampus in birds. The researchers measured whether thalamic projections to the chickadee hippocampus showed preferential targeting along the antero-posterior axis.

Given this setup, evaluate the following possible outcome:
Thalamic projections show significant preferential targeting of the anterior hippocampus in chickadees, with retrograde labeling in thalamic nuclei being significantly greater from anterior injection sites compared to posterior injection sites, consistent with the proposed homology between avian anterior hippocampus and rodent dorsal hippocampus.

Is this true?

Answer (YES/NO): YES